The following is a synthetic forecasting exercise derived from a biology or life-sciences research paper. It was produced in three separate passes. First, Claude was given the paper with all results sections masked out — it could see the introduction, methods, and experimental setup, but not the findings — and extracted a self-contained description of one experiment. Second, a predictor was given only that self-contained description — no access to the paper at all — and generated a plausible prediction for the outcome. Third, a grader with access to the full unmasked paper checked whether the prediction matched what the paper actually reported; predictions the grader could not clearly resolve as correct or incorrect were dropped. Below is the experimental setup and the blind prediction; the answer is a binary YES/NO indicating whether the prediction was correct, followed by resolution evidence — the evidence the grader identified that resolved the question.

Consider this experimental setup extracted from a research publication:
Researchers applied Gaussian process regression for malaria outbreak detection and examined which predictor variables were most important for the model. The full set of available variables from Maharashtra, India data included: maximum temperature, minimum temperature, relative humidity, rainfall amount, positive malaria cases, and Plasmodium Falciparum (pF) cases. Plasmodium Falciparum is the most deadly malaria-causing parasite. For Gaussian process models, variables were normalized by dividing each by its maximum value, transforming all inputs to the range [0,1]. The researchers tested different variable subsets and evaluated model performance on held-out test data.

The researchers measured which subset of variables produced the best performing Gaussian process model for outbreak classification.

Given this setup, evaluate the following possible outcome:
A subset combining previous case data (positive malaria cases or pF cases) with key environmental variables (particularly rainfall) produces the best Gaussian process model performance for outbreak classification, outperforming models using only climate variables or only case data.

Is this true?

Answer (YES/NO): YES